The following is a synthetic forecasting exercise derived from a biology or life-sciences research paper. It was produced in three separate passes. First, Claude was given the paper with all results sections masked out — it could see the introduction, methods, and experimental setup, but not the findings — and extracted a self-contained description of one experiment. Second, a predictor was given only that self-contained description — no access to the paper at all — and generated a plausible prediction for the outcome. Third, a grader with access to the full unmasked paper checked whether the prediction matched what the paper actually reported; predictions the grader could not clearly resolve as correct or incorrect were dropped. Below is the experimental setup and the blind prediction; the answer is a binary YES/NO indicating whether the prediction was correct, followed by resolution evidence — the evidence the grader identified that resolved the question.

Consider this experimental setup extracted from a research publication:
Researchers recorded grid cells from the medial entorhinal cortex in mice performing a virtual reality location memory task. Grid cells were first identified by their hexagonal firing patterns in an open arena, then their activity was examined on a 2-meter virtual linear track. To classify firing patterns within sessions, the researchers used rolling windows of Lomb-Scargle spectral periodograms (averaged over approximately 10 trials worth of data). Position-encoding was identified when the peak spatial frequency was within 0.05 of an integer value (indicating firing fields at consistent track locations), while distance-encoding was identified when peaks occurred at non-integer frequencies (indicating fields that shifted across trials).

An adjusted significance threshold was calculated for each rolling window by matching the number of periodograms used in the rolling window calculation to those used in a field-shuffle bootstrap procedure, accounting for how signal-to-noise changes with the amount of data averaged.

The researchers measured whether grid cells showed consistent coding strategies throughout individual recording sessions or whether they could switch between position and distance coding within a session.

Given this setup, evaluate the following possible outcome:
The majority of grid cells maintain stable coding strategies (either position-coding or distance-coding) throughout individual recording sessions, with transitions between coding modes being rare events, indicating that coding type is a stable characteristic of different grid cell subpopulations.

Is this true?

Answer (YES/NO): NO